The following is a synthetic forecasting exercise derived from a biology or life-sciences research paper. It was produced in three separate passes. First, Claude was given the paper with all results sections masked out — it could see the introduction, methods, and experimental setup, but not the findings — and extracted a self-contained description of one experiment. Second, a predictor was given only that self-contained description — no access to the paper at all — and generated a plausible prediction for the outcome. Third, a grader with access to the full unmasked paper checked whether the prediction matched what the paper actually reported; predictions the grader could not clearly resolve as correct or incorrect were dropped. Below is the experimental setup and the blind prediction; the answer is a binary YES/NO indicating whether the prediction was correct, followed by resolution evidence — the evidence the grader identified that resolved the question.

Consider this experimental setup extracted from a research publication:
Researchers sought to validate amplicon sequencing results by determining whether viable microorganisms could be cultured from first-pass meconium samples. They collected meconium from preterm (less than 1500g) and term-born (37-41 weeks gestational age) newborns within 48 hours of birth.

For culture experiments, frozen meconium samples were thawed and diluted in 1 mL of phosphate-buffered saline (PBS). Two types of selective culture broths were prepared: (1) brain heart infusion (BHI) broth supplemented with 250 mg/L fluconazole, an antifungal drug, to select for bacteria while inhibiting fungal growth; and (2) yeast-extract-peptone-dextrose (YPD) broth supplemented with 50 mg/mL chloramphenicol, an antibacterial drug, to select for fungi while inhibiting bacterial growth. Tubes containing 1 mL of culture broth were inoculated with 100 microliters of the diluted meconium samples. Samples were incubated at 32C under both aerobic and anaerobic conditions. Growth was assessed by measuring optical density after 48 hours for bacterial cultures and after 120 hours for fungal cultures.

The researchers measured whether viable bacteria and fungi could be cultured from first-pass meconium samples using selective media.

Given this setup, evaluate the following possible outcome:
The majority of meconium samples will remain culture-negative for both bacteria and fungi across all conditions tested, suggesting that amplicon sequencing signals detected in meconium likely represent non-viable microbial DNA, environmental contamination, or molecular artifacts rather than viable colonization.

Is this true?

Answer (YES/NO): NO